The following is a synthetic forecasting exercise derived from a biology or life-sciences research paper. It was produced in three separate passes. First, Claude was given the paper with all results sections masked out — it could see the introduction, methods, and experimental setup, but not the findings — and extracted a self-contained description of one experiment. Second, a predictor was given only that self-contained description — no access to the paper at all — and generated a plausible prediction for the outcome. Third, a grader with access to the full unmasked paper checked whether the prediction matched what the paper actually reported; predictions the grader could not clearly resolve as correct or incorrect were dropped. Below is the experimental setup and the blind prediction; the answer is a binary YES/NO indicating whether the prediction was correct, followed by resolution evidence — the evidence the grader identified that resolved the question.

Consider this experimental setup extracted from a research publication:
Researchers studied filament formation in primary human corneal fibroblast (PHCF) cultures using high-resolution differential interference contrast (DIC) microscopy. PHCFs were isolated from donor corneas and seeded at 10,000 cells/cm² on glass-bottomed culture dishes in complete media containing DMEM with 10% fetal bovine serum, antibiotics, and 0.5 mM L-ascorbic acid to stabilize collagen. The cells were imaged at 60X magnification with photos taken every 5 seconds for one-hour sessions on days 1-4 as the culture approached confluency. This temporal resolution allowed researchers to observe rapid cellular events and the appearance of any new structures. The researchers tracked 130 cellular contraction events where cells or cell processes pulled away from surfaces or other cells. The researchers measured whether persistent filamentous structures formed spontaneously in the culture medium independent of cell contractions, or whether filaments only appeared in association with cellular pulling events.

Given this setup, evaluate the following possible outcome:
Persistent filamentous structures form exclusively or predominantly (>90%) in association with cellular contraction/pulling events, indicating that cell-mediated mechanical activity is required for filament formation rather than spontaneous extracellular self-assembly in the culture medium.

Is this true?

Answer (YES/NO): YES